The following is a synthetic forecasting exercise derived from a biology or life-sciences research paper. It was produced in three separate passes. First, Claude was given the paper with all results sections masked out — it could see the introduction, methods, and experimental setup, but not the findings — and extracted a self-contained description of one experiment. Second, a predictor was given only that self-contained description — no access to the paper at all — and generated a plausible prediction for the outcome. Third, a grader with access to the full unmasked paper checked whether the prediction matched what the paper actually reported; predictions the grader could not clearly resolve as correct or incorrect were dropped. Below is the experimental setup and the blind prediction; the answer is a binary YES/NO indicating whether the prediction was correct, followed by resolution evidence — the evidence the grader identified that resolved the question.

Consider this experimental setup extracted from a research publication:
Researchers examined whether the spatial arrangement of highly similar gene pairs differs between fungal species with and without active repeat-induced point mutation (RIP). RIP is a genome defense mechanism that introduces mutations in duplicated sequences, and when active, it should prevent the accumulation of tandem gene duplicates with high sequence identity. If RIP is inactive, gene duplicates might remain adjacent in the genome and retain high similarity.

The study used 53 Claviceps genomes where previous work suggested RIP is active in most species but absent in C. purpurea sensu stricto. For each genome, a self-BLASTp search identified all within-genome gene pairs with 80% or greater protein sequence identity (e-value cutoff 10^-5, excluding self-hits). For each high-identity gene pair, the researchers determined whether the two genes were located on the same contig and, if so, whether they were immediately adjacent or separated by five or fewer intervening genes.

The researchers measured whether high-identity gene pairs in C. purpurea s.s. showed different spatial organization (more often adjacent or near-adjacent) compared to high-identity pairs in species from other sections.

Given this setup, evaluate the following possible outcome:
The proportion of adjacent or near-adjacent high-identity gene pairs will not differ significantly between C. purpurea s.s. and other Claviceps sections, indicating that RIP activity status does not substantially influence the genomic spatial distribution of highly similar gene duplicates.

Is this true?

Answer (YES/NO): NO